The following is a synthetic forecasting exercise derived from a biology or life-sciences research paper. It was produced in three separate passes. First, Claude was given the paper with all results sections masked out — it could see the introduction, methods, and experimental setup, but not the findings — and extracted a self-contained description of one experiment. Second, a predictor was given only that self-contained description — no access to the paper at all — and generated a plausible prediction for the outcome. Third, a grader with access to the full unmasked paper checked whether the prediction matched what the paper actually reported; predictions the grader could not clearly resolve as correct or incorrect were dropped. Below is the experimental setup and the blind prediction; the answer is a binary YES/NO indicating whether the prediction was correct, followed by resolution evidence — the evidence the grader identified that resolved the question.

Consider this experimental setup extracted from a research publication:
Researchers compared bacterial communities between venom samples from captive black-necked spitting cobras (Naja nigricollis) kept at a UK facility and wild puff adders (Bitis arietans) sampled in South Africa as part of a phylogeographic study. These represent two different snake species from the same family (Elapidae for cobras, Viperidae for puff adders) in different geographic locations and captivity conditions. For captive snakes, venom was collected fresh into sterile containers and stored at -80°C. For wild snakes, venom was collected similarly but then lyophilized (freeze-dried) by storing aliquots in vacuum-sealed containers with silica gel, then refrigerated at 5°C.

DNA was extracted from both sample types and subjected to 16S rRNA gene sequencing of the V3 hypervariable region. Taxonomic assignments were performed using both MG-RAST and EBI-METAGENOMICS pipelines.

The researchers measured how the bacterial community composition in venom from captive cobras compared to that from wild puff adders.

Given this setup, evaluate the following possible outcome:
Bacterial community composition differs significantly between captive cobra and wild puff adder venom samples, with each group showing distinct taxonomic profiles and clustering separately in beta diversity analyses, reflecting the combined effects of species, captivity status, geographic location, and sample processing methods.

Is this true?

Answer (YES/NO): YES